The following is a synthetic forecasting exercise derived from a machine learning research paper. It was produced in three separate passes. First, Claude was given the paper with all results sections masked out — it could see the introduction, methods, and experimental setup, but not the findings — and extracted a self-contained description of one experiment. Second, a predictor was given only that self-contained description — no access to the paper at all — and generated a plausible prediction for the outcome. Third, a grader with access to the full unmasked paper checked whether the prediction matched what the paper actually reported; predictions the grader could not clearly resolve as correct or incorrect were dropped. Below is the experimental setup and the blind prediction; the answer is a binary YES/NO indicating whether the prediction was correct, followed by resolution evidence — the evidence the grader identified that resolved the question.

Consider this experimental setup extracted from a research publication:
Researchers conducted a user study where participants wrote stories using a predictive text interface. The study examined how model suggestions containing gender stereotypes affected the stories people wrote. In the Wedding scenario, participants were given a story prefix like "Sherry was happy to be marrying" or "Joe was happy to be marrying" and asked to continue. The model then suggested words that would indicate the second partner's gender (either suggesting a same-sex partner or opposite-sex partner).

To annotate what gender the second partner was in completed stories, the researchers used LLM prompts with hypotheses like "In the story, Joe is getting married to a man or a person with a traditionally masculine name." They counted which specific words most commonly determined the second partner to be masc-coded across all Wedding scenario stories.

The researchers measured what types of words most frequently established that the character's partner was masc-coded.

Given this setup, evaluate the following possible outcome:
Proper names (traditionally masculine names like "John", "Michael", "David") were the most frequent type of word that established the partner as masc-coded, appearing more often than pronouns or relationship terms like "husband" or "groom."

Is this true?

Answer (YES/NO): YES